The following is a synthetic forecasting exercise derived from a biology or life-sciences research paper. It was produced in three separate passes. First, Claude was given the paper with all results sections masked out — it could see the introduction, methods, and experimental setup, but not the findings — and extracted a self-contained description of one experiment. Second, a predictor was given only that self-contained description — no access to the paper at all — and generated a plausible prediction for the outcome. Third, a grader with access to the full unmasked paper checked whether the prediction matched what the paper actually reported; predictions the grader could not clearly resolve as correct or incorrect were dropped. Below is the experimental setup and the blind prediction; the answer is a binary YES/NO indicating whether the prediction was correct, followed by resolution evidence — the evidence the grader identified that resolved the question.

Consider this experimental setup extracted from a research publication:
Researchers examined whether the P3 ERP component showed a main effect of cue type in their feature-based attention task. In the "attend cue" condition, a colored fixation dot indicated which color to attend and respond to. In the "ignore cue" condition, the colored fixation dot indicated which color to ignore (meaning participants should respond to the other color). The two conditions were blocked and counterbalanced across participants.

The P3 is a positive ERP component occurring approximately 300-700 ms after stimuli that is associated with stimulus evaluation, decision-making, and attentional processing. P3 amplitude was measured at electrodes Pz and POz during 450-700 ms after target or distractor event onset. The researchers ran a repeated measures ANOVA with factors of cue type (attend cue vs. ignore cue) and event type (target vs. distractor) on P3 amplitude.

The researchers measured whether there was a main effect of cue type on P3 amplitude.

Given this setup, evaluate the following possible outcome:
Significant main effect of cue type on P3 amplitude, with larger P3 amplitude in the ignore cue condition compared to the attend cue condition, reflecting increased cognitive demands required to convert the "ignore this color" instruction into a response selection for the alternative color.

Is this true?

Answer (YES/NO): NO